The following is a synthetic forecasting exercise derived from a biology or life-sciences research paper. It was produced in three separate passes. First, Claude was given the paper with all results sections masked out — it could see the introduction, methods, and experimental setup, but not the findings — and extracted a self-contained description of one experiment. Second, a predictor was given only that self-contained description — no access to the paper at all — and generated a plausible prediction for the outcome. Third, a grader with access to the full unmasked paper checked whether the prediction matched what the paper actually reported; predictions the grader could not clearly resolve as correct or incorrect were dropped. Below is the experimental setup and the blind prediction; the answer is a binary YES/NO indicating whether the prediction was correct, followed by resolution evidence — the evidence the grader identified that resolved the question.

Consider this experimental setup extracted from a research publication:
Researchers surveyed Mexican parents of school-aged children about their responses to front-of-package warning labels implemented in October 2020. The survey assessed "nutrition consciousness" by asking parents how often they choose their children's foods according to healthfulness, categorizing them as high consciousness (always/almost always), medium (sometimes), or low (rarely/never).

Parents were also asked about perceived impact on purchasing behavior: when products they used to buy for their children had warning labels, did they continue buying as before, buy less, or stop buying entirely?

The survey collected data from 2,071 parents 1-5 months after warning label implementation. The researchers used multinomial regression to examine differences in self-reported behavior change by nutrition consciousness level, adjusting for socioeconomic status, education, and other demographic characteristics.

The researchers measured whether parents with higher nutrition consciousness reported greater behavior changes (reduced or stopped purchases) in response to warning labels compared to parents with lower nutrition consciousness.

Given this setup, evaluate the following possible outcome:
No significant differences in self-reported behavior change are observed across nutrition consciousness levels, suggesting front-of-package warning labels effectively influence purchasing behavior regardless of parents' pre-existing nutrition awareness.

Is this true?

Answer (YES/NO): NO